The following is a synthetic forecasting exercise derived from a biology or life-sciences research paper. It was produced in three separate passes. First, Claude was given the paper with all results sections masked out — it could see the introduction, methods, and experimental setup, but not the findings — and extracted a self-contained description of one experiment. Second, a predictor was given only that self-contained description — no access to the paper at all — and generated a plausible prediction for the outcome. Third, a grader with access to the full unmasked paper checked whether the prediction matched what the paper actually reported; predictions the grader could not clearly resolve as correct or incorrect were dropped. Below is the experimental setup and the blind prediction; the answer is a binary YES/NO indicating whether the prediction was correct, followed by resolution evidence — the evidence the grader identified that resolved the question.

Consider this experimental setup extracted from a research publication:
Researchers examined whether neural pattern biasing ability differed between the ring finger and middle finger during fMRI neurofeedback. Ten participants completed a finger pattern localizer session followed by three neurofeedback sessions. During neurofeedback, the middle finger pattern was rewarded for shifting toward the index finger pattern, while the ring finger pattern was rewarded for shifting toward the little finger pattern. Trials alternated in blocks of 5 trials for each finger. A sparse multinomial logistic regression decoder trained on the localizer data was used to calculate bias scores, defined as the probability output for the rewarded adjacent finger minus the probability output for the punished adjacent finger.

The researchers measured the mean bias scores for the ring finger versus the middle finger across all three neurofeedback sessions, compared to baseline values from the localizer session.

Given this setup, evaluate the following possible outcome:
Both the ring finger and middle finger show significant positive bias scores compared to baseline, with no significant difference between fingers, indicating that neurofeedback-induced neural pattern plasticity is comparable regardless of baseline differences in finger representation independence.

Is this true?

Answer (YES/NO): NO